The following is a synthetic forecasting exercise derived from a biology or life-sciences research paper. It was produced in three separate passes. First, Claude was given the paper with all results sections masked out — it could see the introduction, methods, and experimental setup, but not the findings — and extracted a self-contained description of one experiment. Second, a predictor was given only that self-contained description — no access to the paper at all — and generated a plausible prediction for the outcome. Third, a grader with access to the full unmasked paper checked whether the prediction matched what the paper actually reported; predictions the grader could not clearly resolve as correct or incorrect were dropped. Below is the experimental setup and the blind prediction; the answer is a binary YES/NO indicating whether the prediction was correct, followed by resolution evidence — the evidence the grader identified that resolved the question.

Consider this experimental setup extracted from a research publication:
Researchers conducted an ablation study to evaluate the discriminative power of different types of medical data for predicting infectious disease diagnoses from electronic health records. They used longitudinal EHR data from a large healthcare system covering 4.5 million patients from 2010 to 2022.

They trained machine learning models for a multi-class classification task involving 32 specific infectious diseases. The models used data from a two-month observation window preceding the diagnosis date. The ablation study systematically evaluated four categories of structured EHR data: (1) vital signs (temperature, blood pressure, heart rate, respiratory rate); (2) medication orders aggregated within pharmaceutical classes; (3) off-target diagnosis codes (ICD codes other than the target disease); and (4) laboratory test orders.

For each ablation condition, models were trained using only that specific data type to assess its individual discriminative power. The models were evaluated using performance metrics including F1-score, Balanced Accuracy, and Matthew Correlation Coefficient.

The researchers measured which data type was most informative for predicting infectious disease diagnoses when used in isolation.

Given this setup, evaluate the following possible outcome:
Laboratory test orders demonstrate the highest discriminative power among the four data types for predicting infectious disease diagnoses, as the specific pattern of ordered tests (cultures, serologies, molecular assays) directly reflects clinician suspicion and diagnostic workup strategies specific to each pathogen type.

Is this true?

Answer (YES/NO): NO